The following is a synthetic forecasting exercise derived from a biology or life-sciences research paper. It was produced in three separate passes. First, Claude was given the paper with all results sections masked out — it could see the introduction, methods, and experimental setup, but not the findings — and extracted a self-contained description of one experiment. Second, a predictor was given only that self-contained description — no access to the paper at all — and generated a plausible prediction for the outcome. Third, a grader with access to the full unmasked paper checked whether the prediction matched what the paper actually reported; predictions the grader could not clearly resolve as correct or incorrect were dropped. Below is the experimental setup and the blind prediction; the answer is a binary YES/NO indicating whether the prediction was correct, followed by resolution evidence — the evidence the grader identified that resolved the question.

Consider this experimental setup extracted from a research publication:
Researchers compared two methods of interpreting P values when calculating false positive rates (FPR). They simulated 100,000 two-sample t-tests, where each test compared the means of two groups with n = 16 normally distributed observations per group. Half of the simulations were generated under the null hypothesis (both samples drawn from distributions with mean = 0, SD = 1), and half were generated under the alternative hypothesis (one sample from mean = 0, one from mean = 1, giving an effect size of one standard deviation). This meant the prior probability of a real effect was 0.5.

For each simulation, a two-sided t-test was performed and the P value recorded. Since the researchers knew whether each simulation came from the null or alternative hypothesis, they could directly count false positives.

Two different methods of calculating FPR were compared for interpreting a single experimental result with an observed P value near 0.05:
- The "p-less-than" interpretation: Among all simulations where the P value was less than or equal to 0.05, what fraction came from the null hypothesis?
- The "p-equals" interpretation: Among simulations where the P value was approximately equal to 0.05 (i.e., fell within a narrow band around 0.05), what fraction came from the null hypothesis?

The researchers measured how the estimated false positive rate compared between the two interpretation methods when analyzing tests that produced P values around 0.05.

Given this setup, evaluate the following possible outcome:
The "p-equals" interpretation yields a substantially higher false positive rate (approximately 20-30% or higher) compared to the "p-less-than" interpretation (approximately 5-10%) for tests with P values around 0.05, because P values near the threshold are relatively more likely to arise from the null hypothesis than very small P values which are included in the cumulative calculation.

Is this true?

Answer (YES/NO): YES